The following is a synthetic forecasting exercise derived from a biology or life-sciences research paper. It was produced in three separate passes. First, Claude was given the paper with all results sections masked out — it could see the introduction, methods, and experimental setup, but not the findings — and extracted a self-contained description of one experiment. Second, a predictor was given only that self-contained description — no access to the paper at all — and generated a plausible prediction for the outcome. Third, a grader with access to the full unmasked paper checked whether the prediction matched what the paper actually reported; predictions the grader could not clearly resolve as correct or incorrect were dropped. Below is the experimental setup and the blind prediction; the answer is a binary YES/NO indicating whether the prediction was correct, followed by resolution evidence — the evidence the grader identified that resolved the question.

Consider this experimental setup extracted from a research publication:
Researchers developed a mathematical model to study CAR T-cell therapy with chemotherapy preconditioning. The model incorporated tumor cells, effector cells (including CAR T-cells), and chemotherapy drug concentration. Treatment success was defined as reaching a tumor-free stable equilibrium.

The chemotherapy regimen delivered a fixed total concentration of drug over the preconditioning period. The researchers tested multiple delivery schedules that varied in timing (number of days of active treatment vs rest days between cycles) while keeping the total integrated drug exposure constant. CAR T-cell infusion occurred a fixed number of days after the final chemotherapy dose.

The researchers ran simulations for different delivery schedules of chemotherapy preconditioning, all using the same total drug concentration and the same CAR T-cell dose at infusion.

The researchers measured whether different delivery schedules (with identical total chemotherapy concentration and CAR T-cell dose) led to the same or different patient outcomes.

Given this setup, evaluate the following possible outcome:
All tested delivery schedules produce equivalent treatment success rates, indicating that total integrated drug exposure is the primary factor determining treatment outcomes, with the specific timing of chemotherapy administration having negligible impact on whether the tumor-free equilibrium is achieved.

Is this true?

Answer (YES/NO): NO